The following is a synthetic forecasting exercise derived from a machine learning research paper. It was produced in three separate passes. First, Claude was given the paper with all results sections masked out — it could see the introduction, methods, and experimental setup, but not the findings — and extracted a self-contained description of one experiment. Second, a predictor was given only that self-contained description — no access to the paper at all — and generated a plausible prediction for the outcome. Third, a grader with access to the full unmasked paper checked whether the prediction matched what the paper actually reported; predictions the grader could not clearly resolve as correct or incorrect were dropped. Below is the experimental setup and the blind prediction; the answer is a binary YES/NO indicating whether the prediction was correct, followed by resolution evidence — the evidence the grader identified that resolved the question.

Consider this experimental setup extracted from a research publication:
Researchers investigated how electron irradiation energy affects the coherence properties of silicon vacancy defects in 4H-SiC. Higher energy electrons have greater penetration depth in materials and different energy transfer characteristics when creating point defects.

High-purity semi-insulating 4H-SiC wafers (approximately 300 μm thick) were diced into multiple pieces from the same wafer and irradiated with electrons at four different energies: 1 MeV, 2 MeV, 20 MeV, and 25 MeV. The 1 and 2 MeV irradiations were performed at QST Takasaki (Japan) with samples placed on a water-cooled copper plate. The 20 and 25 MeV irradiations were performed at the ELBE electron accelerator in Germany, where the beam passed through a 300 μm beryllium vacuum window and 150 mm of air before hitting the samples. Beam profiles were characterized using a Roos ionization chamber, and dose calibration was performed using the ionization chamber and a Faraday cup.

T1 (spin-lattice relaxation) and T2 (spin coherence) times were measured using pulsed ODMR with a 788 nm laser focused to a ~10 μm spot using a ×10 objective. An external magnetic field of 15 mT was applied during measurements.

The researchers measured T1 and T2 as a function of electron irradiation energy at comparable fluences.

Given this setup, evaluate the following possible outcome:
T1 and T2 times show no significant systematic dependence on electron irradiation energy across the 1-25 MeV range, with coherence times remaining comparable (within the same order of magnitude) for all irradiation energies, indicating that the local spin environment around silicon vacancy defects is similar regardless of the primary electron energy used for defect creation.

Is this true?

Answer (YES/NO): YES